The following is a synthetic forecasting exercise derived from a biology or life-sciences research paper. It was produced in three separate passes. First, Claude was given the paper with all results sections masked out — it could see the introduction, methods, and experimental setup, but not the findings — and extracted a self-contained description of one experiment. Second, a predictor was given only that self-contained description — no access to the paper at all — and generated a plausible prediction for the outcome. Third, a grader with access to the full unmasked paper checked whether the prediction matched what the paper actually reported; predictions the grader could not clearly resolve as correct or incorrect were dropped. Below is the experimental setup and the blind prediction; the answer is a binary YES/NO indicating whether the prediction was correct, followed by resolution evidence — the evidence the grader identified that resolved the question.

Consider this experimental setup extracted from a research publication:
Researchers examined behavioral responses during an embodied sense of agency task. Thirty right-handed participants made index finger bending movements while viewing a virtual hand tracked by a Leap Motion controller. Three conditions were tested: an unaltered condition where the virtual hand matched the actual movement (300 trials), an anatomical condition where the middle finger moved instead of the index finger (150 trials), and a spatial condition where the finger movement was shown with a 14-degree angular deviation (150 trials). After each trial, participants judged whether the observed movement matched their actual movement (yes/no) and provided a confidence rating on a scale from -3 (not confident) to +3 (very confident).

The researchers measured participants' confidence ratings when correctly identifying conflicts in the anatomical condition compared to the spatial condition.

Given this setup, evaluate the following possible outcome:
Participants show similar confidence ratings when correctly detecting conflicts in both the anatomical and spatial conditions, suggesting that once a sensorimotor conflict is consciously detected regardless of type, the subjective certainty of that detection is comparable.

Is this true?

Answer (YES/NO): NO